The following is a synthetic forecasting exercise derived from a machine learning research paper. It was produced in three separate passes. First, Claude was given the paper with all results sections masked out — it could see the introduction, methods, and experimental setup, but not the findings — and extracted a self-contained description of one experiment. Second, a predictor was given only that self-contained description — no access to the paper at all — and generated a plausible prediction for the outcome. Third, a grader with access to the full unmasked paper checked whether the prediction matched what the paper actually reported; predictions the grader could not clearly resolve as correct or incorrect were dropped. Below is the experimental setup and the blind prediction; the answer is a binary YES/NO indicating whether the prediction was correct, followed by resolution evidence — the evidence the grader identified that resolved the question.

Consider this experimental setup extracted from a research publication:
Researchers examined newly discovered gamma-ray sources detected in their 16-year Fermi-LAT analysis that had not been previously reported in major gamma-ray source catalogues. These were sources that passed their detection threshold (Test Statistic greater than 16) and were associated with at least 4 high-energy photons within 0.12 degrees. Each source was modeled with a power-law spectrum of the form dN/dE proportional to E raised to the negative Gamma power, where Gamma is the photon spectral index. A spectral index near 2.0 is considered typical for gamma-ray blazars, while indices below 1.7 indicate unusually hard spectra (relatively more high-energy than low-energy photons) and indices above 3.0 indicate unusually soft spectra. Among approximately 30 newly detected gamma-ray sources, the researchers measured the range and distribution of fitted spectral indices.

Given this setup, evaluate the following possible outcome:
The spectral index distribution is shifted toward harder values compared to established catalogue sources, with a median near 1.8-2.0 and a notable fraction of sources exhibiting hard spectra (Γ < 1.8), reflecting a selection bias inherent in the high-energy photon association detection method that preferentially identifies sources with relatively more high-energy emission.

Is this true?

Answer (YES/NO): NO